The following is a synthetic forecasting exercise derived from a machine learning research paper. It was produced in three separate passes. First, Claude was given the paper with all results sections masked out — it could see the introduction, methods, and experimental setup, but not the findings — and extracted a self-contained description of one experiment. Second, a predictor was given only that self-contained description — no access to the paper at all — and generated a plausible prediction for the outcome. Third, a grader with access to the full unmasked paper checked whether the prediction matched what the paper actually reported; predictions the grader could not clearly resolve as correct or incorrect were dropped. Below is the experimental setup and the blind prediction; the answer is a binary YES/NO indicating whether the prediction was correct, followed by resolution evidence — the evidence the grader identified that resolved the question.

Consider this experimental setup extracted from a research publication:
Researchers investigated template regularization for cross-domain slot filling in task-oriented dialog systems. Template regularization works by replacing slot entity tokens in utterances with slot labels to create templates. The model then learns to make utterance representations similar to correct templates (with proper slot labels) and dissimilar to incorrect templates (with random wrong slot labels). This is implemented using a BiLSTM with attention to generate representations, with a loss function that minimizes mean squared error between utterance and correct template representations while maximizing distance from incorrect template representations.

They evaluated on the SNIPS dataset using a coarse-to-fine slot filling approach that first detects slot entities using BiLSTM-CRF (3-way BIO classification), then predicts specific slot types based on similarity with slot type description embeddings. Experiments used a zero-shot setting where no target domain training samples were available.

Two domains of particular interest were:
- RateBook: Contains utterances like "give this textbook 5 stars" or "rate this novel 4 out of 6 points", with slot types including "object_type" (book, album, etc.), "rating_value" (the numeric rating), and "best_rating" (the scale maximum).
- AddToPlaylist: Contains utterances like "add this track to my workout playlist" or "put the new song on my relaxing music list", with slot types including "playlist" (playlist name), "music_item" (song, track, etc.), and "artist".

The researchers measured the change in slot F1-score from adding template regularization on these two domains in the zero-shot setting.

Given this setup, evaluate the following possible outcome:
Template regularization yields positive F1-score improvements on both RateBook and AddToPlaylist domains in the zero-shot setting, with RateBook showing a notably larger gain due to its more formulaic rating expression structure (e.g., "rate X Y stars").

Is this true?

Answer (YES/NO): NO